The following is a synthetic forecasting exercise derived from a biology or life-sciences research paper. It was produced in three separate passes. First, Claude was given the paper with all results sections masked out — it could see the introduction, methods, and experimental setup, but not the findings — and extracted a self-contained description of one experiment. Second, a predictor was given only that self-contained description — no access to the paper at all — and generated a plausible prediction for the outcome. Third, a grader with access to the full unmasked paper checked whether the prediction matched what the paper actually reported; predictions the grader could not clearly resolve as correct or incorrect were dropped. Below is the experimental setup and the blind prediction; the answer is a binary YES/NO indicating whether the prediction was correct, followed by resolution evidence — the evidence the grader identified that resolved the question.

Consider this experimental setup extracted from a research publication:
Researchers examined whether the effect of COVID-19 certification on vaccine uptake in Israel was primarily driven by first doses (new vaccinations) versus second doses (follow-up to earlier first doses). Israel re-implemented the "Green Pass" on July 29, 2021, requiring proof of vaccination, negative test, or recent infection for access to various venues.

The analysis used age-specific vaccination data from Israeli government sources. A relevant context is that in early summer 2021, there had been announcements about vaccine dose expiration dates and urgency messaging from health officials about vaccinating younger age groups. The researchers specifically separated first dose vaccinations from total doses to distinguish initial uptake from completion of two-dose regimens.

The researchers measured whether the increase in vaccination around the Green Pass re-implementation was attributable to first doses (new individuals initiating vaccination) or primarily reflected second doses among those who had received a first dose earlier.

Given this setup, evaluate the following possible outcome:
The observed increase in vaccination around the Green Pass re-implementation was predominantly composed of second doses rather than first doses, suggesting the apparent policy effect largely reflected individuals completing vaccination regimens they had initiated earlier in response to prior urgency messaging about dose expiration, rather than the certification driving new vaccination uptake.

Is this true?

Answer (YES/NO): NO